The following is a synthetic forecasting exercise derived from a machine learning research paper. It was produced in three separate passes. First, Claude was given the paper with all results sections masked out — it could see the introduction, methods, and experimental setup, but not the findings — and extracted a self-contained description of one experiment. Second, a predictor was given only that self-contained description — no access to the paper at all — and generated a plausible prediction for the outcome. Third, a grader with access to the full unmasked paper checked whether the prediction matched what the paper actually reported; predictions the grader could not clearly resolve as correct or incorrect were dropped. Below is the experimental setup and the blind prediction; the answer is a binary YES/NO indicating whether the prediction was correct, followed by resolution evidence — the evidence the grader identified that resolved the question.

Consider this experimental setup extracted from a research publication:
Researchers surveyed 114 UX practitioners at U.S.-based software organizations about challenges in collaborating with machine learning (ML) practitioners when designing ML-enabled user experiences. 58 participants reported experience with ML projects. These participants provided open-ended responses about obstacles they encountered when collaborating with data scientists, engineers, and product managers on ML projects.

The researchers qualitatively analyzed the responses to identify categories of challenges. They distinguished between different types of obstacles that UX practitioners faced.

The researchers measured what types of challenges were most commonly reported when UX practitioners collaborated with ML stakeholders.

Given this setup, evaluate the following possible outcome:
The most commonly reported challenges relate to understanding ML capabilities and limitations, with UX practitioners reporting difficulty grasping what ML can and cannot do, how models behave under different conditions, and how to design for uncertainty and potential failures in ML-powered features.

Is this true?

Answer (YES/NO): NO